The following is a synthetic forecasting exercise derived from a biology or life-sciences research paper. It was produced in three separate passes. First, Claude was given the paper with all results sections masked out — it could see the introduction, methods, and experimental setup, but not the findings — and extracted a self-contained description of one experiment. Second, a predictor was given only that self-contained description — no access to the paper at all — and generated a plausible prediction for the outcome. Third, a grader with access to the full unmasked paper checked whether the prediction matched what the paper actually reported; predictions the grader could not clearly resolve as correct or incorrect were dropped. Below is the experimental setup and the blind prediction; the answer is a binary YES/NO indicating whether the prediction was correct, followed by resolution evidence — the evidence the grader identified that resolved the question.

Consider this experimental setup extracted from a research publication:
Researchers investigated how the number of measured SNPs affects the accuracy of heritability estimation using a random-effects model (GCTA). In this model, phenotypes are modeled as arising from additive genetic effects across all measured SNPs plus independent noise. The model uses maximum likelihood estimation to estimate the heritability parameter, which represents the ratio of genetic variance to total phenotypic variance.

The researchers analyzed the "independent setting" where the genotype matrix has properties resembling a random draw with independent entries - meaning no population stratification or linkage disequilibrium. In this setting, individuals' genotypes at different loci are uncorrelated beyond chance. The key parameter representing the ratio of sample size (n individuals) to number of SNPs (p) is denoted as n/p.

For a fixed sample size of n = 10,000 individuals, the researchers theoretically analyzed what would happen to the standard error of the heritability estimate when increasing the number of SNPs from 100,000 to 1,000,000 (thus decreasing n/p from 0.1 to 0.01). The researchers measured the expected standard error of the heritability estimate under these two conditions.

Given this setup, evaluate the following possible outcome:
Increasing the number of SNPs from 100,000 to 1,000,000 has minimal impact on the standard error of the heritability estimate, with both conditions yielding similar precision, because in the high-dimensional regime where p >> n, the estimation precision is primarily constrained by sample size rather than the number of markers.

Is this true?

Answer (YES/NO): NO